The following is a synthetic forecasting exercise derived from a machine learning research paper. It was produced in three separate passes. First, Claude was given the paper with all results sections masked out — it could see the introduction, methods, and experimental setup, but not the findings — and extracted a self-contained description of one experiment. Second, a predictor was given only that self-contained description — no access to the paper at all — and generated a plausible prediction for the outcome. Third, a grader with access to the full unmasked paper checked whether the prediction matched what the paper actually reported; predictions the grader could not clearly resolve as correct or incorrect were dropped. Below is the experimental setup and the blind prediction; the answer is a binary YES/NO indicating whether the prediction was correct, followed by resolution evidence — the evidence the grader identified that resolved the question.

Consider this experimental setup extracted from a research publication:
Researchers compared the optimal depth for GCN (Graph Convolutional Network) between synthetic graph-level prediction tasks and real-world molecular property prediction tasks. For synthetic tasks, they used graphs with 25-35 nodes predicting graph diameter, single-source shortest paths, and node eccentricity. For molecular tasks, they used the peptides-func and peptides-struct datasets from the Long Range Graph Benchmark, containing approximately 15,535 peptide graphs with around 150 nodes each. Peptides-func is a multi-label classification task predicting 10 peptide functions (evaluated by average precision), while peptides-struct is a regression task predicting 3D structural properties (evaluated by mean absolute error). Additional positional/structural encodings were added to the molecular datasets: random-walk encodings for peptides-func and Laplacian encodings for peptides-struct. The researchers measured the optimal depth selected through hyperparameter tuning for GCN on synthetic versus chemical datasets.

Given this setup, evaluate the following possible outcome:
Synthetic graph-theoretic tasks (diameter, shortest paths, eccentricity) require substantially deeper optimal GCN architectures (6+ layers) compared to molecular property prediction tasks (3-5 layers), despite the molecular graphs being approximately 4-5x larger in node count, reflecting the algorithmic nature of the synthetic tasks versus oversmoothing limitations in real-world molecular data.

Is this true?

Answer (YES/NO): NO